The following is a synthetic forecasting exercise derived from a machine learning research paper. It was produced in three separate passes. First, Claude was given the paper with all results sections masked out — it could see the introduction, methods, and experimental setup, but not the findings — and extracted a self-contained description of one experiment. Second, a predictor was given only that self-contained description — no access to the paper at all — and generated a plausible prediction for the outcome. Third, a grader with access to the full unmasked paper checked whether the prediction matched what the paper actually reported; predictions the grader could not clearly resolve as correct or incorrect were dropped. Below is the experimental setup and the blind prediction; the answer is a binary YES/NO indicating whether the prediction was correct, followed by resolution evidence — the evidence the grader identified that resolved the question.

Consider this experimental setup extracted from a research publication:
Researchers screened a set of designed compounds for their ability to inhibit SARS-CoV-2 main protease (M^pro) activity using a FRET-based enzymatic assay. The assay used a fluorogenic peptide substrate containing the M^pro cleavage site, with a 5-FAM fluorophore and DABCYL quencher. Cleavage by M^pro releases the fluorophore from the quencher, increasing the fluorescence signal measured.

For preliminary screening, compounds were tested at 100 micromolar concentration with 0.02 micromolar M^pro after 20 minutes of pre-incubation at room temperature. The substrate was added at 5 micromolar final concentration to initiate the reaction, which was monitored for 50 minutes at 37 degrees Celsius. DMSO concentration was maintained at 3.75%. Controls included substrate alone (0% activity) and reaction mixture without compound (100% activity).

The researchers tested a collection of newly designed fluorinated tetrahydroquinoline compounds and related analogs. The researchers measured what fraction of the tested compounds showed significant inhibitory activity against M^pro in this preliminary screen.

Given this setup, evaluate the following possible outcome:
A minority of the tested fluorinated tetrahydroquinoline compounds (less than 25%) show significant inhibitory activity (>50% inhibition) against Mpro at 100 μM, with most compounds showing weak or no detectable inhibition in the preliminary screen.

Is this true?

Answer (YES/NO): YES